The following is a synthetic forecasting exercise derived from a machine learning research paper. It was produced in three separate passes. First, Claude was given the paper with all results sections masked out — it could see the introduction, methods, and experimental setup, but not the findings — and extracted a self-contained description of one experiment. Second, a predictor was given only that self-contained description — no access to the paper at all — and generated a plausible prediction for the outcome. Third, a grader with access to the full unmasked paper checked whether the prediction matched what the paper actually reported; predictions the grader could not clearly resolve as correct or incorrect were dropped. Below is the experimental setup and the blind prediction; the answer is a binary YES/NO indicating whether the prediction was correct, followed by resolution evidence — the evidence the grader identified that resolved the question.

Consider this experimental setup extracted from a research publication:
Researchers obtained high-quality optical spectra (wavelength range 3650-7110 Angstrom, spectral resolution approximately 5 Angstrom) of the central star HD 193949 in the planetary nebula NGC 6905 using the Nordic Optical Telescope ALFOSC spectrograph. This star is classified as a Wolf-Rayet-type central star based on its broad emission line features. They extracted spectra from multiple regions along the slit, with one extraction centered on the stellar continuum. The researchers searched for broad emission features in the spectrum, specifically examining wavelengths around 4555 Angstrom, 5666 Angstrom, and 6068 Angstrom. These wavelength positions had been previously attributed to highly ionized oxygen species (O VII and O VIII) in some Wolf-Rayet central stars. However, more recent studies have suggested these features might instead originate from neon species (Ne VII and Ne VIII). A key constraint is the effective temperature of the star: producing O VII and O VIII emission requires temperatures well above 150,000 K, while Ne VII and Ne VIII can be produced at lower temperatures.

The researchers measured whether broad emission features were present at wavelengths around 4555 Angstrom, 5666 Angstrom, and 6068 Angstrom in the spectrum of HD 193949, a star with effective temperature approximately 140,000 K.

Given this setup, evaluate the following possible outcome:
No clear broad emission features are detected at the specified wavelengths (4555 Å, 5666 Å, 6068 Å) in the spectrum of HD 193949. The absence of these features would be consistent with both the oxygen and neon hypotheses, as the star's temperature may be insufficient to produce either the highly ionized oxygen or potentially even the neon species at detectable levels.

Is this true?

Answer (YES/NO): NO